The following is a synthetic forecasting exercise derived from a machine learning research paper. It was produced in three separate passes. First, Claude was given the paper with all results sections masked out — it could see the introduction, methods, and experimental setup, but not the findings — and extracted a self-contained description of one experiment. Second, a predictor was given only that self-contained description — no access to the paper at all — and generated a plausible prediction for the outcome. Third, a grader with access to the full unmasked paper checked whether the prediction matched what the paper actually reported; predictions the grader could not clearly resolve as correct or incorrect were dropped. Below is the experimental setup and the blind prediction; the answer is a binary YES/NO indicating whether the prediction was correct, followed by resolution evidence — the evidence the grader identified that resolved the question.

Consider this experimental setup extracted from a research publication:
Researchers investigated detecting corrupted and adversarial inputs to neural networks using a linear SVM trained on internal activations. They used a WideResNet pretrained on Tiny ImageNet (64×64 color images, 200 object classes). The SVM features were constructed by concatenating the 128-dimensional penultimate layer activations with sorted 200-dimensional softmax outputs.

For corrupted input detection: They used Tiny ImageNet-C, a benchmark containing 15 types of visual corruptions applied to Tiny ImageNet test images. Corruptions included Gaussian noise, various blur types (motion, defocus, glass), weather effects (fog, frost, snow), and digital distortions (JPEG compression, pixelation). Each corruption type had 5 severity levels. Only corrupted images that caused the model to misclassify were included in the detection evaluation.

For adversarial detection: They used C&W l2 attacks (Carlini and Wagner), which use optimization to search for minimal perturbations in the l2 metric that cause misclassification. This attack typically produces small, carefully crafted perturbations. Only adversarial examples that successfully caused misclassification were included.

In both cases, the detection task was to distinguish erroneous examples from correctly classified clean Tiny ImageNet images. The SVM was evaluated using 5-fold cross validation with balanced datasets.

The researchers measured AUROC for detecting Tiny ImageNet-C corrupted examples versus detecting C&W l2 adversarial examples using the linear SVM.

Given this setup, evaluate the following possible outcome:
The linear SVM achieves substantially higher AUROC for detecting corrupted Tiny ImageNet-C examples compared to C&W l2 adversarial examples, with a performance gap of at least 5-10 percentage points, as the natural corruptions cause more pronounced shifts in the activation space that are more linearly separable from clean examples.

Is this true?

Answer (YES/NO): NO